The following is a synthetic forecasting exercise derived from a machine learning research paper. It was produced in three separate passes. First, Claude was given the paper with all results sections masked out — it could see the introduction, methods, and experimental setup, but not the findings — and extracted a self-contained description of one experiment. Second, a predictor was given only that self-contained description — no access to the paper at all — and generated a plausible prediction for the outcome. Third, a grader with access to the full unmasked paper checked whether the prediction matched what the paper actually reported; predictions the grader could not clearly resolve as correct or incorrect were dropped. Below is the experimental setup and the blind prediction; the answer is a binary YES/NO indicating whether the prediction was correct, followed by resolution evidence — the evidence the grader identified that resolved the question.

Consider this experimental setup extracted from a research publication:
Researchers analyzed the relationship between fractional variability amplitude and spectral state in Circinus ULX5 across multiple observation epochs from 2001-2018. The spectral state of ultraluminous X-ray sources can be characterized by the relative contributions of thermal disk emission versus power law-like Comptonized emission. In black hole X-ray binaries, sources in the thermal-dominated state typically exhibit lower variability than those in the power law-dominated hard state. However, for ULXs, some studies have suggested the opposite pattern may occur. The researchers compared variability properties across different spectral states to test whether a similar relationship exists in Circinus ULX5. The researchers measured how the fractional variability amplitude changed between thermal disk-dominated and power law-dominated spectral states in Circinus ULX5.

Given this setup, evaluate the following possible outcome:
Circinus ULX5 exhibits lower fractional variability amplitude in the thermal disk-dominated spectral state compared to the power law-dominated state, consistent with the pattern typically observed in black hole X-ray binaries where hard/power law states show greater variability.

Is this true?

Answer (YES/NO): YES